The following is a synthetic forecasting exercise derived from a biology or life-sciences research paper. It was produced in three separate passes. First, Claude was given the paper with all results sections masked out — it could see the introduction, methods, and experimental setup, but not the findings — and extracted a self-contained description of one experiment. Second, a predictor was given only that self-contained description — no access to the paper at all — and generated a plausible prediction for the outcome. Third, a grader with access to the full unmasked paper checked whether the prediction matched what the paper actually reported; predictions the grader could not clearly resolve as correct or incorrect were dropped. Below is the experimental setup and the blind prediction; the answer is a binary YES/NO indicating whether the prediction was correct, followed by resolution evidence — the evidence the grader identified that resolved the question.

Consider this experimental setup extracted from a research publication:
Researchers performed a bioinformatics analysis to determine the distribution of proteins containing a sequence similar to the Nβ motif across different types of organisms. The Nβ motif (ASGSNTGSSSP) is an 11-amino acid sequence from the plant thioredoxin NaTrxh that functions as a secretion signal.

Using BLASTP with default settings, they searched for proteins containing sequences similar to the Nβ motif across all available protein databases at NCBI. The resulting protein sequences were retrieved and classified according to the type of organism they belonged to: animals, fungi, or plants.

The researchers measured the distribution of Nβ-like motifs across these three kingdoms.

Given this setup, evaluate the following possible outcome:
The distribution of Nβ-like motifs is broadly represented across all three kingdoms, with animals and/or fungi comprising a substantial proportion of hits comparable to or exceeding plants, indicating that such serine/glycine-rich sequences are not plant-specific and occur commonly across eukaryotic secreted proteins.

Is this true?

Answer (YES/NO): YES